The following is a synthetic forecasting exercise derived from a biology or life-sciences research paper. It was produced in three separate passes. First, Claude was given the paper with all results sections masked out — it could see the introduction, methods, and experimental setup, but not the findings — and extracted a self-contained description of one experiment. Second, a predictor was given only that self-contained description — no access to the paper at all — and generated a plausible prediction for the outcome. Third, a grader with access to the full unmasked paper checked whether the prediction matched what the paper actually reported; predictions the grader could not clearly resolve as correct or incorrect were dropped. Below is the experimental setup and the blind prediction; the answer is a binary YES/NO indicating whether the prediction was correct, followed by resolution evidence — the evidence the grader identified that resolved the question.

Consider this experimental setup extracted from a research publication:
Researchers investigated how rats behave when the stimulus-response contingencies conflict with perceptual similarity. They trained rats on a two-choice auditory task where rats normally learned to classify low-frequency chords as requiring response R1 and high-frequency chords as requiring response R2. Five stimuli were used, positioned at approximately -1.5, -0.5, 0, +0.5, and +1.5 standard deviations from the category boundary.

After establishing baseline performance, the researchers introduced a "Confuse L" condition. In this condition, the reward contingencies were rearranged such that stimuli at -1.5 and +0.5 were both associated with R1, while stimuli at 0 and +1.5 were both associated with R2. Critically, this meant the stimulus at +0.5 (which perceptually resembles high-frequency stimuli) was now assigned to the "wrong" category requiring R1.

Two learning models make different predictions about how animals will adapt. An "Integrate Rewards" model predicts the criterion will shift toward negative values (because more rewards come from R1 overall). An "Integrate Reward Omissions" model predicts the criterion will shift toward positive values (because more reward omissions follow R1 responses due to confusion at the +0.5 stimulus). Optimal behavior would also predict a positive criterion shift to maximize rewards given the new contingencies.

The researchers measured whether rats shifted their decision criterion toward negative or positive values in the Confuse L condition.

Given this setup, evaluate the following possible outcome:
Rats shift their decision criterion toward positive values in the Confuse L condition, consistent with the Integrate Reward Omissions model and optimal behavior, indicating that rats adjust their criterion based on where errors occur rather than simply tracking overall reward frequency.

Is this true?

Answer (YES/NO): NO